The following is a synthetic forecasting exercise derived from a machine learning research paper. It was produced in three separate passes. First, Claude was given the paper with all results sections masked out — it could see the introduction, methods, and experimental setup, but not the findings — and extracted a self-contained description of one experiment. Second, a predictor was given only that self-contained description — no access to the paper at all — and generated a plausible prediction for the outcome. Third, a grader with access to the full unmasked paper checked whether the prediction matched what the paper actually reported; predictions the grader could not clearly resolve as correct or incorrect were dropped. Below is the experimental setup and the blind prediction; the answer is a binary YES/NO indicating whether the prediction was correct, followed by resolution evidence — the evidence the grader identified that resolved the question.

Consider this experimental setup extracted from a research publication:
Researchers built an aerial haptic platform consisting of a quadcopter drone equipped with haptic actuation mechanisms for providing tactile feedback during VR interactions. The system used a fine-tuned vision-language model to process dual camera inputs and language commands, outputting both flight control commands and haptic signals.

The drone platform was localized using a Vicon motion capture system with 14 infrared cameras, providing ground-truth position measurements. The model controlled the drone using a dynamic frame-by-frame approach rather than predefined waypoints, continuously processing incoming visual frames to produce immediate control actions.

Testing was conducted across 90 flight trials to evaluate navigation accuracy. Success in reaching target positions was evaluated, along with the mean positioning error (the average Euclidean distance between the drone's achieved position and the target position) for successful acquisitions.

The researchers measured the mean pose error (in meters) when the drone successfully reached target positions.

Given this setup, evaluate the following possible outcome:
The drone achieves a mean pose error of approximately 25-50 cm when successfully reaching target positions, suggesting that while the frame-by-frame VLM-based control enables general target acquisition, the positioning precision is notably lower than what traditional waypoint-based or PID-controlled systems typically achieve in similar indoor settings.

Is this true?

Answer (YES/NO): NO